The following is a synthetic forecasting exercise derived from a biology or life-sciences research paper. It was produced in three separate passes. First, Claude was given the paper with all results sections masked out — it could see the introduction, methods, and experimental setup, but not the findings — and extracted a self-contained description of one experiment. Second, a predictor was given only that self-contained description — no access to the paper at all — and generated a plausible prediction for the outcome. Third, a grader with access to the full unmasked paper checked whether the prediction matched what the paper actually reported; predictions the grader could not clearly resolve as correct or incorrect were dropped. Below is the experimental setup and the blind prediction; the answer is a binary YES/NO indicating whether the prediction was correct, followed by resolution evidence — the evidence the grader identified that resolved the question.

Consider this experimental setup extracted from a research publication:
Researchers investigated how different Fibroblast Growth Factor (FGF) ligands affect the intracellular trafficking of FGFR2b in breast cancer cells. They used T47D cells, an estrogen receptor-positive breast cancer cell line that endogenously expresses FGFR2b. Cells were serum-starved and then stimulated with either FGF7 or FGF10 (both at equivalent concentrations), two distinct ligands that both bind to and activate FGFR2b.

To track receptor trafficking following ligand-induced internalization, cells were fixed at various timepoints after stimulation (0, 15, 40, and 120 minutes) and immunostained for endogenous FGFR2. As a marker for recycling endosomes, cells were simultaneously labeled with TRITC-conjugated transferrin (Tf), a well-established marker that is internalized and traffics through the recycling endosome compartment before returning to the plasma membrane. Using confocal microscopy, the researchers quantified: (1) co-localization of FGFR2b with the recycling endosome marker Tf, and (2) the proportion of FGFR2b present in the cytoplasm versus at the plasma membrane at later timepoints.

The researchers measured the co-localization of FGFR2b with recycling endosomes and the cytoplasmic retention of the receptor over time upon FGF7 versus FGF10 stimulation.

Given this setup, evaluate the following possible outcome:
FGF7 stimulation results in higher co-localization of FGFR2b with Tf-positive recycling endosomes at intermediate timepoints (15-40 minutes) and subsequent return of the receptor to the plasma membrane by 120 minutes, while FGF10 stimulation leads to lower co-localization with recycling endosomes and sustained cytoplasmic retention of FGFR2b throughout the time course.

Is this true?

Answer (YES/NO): NO